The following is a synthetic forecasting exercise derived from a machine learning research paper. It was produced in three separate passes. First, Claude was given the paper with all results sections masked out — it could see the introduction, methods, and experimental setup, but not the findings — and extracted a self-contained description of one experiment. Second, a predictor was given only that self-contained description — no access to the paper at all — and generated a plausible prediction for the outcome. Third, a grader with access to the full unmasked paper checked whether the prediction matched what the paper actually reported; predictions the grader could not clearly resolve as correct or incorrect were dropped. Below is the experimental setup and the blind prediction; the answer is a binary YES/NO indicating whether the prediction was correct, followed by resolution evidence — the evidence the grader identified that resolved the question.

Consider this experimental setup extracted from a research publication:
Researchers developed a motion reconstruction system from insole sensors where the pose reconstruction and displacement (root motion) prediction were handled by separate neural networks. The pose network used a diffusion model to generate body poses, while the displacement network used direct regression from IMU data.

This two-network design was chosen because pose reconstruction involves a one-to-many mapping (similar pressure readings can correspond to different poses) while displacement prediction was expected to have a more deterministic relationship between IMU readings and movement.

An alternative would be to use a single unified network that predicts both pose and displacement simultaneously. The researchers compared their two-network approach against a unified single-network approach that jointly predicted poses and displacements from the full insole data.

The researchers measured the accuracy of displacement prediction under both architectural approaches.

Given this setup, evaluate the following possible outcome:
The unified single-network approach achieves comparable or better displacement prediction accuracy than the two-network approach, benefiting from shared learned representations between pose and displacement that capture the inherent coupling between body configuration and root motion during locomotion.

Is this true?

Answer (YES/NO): NO